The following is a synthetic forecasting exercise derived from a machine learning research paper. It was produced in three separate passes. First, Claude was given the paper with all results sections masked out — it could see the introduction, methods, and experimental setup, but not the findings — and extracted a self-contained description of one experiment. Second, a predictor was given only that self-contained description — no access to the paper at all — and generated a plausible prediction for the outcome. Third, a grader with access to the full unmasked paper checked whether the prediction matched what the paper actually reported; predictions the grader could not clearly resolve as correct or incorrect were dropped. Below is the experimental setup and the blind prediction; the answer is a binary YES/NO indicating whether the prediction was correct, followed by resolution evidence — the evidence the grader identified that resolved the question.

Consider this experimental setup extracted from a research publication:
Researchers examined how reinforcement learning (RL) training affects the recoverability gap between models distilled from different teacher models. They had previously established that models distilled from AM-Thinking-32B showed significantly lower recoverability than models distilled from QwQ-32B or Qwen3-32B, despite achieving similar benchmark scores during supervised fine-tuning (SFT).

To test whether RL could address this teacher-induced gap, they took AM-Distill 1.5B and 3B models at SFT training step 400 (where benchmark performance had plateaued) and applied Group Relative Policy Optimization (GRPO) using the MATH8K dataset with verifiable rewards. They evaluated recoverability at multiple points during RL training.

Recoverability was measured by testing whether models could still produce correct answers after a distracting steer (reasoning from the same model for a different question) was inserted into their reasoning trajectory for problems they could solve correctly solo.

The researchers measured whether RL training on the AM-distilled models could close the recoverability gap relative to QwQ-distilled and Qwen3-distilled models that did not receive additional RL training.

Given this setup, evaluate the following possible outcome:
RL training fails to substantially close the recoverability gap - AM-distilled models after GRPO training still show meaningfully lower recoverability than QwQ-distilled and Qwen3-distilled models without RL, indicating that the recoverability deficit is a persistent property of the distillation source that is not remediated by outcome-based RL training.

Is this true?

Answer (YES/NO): NO